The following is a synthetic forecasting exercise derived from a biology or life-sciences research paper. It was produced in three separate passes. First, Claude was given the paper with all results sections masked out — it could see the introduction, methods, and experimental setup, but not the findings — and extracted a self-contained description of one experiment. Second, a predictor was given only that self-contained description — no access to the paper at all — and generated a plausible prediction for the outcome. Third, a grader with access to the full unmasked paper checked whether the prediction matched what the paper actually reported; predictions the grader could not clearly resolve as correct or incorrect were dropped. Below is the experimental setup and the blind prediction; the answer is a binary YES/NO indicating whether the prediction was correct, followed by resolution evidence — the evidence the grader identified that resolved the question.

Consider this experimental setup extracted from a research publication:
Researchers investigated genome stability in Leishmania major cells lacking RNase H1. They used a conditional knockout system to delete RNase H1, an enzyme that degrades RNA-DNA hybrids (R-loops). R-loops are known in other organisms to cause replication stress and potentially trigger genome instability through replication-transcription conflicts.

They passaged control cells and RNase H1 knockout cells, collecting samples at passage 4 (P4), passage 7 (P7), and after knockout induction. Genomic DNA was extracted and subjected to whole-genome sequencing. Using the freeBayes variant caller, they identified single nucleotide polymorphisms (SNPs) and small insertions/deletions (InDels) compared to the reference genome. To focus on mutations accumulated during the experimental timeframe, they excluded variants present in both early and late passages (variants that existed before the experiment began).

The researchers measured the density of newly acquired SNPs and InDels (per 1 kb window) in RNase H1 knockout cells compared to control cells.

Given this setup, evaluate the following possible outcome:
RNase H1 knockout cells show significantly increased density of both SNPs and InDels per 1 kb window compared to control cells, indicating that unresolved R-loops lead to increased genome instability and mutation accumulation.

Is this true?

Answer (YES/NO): NO